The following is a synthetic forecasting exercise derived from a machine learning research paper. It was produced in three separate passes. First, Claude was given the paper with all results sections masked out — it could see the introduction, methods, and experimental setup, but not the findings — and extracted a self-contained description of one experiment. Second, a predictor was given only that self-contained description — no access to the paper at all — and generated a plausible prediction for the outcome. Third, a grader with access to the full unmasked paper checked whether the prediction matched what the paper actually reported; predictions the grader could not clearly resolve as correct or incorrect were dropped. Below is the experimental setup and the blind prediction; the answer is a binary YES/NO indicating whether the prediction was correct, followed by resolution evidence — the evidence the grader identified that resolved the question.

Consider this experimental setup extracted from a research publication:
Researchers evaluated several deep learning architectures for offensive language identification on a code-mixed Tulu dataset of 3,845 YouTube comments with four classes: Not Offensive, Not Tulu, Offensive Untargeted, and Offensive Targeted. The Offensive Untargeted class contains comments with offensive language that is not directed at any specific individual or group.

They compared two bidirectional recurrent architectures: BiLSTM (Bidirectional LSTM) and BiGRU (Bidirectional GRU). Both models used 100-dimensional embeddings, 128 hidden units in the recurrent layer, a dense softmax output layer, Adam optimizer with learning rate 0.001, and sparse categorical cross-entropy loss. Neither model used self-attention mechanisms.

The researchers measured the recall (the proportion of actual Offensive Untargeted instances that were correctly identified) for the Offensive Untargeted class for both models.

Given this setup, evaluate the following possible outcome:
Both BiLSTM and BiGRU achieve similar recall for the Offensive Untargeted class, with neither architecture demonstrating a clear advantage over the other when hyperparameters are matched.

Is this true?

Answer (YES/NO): NO